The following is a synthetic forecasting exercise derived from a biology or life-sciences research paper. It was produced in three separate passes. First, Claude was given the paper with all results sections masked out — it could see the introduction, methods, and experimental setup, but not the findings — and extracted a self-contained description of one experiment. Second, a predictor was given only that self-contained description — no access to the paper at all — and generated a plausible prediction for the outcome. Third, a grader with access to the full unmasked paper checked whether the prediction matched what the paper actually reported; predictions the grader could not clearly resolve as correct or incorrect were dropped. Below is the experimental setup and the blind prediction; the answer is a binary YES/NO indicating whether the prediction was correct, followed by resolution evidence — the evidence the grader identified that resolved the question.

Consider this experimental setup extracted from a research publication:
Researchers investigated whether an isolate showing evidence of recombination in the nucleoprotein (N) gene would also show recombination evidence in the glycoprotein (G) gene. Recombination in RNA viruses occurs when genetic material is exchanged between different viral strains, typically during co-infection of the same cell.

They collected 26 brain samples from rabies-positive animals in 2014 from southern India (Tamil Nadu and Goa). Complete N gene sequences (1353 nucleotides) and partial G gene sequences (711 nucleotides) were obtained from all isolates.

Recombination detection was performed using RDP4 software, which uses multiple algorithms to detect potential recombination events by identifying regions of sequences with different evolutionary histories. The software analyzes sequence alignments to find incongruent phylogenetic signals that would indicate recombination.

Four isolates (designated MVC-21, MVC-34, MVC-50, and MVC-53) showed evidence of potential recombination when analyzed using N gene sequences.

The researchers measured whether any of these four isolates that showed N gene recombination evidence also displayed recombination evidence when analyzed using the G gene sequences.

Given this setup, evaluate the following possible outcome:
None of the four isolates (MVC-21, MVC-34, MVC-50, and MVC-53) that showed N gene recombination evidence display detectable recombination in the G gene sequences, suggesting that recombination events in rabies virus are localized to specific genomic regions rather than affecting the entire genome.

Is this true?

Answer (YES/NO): NO